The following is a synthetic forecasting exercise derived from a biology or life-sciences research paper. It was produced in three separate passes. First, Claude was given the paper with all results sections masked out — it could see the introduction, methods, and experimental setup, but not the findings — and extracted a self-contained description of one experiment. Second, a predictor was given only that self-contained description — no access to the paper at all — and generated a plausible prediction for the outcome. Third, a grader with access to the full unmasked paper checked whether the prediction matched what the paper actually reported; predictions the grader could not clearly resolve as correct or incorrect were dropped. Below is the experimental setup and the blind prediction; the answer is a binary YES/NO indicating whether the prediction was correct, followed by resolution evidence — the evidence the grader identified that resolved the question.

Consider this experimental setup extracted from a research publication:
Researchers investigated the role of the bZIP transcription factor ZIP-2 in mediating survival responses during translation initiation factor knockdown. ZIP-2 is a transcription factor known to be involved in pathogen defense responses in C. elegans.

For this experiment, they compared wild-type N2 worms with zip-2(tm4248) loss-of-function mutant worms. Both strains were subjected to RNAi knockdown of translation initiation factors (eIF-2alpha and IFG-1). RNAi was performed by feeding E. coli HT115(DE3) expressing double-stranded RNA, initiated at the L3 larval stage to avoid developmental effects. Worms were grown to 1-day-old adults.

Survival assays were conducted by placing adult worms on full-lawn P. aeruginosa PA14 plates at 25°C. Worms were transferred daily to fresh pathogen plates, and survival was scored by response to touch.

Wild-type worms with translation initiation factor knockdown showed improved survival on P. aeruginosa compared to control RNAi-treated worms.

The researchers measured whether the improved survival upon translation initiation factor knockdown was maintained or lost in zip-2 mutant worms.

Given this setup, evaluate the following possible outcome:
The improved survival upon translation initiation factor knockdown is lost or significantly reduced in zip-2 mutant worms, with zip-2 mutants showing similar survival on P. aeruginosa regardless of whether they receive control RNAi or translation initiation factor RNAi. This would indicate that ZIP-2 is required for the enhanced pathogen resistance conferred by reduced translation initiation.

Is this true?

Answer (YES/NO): YES